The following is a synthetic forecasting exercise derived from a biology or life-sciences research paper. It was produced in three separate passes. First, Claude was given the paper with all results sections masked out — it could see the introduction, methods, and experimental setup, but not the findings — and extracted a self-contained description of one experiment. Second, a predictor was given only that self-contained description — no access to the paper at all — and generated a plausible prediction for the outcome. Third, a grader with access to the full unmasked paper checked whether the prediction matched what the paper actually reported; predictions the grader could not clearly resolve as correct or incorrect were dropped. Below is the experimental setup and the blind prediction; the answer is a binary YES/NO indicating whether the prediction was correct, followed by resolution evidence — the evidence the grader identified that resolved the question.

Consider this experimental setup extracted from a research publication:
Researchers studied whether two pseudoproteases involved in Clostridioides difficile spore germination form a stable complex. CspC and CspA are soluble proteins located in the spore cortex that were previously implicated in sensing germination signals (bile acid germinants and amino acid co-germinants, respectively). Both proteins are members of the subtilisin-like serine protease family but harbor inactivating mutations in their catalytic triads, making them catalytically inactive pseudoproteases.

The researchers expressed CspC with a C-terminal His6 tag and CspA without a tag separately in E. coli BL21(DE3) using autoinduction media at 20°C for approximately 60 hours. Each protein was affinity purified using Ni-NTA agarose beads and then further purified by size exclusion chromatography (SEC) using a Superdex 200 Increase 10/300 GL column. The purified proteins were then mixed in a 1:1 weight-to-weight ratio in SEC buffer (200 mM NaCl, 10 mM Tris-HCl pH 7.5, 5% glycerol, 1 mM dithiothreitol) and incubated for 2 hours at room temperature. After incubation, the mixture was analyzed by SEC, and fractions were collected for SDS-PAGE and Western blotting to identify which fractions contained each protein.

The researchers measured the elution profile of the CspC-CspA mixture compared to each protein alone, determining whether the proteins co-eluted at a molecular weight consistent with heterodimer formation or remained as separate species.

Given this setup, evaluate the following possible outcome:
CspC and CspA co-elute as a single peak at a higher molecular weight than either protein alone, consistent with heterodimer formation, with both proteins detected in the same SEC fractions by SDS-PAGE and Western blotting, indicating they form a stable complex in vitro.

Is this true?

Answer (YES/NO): NO